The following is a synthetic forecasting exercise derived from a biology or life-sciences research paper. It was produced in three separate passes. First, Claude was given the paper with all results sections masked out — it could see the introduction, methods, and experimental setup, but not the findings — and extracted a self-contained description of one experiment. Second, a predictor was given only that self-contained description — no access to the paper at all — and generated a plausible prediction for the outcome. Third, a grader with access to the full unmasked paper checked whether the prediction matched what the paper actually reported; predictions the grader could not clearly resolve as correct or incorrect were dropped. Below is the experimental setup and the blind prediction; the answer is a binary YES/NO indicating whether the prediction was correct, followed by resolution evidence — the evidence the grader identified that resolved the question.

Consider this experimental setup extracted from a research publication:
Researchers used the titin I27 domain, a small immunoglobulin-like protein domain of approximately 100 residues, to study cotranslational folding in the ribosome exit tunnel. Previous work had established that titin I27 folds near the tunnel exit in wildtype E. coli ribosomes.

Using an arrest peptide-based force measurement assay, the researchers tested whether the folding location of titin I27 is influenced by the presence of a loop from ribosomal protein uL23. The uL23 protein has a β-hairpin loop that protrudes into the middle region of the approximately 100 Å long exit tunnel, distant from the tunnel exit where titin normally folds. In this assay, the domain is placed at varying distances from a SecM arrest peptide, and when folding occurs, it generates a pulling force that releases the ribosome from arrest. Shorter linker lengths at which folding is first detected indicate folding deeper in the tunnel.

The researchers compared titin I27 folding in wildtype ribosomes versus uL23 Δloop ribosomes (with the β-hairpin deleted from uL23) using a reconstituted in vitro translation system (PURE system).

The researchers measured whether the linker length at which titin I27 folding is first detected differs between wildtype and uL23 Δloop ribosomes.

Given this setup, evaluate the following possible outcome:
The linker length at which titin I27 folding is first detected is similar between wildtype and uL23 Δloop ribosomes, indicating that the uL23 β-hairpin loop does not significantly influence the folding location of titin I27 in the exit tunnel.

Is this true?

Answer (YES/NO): YES